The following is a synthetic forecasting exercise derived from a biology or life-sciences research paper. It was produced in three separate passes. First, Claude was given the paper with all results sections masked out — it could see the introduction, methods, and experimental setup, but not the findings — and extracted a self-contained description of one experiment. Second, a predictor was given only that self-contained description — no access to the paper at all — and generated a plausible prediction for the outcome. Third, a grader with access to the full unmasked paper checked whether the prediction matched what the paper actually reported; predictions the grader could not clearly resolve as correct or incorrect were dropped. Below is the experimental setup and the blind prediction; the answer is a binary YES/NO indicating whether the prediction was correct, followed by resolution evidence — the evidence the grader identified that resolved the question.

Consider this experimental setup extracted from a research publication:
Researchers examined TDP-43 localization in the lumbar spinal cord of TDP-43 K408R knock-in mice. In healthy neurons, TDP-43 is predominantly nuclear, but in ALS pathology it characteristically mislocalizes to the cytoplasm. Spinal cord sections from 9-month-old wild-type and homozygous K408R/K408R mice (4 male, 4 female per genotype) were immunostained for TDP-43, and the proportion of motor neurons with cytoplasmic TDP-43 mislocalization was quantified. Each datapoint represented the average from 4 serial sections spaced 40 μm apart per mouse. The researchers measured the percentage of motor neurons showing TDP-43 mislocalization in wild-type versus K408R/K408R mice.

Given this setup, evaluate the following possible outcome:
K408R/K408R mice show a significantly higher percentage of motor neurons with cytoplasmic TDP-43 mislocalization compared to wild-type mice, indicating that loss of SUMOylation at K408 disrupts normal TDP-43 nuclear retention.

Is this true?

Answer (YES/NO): YES